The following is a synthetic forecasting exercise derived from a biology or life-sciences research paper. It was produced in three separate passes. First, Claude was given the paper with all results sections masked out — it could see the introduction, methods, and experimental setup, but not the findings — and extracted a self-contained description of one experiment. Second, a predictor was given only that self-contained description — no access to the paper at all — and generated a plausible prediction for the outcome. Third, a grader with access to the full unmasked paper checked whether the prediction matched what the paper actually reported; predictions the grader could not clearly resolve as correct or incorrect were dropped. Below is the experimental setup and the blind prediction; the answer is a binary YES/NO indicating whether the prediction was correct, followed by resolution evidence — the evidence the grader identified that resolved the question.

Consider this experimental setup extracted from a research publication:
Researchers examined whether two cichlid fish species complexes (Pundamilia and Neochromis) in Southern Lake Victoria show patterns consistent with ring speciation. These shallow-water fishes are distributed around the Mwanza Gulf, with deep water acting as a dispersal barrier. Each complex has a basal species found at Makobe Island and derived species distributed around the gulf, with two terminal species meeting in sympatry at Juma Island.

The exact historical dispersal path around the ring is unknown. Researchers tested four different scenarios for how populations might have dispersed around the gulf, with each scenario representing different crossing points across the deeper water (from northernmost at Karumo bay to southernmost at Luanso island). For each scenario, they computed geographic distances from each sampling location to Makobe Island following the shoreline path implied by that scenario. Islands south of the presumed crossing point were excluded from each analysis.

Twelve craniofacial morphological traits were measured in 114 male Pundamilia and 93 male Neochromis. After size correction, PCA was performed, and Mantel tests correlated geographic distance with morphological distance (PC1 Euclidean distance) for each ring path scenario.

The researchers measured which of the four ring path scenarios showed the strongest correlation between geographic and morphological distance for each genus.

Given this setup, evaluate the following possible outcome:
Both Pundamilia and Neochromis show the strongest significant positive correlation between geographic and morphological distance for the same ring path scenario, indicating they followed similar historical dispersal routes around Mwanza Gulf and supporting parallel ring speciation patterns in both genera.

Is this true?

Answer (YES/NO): NO